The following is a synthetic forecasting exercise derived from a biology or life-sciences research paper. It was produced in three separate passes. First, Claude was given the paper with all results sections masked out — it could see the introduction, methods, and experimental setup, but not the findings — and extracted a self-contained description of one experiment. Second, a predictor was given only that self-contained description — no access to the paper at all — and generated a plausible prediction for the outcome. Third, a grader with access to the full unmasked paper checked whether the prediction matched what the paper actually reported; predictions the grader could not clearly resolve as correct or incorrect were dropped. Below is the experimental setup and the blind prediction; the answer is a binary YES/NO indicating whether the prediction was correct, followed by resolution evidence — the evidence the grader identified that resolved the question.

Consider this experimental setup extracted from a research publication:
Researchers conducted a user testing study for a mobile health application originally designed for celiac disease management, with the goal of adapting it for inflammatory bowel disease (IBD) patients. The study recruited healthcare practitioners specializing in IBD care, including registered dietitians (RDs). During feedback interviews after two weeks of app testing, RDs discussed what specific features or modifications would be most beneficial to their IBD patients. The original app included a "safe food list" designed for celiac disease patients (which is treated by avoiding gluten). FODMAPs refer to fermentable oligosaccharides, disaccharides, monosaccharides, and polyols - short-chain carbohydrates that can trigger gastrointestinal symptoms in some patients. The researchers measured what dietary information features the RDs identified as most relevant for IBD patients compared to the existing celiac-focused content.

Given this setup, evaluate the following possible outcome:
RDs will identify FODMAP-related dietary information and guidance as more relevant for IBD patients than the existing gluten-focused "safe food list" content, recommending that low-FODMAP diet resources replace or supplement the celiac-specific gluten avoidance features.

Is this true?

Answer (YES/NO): YES